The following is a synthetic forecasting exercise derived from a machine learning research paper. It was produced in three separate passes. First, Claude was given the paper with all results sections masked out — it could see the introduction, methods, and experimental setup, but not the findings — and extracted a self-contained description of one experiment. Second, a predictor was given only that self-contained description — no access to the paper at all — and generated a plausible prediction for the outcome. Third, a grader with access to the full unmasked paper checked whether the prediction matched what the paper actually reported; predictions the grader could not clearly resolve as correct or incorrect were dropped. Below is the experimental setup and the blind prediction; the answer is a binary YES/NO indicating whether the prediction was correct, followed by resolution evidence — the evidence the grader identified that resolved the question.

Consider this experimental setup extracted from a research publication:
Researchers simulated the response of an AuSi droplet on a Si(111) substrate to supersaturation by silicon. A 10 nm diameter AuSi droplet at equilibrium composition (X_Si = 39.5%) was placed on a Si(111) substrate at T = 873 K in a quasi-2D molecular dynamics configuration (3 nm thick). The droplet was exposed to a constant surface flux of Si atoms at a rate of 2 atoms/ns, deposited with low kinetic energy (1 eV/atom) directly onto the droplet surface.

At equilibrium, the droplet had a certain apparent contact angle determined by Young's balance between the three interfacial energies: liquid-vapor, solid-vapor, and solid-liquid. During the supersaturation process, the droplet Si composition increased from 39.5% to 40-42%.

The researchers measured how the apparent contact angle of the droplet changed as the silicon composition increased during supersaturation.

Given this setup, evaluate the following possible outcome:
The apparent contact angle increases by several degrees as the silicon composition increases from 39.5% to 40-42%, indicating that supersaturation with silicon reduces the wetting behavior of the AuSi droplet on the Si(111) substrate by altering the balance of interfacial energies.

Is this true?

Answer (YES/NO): NO